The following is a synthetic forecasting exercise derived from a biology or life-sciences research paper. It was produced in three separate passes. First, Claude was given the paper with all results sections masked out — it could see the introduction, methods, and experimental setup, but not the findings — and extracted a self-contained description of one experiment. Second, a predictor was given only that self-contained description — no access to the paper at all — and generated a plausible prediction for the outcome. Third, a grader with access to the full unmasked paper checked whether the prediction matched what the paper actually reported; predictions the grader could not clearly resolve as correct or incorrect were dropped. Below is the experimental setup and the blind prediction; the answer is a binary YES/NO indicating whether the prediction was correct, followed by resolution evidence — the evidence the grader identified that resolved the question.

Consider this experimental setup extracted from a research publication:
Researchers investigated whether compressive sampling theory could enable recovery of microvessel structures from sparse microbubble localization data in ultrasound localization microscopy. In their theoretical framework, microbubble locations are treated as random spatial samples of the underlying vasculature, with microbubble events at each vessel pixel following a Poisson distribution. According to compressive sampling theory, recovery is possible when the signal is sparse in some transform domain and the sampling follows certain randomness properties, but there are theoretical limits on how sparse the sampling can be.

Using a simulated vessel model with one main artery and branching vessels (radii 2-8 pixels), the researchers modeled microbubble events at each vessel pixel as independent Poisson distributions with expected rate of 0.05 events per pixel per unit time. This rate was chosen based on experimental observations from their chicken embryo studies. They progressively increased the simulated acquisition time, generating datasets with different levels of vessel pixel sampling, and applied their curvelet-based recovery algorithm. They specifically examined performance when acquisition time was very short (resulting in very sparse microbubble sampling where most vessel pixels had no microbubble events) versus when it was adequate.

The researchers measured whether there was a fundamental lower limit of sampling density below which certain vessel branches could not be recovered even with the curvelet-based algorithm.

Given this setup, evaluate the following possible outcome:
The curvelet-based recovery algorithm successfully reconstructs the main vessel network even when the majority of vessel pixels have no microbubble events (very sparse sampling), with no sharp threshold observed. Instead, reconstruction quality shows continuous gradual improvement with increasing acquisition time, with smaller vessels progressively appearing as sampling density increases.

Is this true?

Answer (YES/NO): NO